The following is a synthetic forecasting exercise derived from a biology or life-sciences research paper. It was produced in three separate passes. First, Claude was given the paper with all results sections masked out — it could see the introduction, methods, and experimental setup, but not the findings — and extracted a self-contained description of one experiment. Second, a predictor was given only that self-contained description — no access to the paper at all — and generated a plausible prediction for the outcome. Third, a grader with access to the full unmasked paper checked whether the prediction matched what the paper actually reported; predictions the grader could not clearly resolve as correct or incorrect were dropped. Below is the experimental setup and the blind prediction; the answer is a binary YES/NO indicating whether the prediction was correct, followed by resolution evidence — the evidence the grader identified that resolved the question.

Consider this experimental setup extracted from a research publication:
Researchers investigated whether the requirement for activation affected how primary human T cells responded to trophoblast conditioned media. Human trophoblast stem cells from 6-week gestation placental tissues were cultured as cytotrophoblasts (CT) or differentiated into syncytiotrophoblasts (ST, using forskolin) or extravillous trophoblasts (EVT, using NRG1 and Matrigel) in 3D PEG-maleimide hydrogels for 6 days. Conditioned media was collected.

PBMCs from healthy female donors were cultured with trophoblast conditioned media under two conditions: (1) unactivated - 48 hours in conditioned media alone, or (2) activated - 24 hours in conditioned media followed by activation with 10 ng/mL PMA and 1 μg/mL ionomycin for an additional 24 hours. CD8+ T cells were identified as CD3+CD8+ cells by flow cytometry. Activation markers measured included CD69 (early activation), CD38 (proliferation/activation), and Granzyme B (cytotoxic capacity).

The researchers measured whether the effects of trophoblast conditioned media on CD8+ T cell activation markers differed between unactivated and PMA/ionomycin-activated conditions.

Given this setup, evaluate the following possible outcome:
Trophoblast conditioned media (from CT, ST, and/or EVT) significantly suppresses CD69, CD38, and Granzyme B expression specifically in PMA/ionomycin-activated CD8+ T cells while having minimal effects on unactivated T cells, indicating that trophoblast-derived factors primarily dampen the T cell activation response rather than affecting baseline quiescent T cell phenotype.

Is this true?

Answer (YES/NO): NO